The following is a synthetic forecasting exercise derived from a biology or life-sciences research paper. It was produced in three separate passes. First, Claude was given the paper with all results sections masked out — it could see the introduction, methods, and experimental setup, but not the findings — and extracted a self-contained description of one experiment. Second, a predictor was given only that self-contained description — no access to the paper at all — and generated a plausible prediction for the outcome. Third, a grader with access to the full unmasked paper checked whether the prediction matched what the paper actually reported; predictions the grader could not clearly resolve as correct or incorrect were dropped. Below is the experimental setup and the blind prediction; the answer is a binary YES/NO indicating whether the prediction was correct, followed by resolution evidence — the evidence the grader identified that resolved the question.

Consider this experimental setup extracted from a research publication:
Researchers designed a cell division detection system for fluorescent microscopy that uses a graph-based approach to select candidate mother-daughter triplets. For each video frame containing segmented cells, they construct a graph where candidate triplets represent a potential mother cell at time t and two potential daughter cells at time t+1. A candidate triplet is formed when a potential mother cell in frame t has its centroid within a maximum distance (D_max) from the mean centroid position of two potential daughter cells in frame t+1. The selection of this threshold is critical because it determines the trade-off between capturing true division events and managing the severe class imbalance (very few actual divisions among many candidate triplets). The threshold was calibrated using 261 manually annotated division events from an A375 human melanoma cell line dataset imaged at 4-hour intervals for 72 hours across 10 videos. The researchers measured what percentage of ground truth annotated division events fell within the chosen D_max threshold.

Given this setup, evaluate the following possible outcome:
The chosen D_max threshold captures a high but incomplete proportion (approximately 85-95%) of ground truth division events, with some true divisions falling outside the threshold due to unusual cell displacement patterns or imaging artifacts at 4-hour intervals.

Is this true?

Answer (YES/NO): YES